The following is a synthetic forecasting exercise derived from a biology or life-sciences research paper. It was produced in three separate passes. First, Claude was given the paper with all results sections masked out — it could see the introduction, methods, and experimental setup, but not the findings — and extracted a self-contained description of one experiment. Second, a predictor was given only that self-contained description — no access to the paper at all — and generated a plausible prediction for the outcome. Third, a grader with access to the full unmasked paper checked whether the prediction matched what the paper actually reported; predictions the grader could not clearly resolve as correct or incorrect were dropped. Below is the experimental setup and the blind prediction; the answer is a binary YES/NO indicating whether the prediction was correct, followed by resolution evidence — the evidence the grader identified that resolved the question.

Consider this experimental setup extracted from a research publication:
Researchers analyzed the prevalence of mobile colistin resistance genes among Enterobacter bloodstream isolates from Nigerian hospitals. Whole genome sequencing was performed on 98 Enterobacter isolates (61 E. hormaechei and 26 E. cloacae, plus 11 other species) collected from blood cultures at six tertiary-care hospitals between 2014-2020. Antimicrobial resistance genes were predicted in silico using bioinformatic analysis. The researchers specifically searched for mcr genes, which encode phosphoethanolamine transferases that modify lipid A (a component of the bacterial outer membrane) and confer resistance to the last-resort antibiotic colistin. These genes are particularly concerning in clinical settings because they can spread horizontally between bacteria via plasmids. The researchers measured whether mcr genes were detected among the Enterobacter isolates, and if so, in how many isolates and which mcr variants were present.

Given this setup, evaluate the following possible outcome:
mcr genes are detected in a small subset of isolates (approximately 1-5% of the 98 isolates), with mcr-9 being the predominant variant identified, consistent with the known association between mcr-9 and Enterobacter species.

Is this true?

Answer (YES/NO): NO